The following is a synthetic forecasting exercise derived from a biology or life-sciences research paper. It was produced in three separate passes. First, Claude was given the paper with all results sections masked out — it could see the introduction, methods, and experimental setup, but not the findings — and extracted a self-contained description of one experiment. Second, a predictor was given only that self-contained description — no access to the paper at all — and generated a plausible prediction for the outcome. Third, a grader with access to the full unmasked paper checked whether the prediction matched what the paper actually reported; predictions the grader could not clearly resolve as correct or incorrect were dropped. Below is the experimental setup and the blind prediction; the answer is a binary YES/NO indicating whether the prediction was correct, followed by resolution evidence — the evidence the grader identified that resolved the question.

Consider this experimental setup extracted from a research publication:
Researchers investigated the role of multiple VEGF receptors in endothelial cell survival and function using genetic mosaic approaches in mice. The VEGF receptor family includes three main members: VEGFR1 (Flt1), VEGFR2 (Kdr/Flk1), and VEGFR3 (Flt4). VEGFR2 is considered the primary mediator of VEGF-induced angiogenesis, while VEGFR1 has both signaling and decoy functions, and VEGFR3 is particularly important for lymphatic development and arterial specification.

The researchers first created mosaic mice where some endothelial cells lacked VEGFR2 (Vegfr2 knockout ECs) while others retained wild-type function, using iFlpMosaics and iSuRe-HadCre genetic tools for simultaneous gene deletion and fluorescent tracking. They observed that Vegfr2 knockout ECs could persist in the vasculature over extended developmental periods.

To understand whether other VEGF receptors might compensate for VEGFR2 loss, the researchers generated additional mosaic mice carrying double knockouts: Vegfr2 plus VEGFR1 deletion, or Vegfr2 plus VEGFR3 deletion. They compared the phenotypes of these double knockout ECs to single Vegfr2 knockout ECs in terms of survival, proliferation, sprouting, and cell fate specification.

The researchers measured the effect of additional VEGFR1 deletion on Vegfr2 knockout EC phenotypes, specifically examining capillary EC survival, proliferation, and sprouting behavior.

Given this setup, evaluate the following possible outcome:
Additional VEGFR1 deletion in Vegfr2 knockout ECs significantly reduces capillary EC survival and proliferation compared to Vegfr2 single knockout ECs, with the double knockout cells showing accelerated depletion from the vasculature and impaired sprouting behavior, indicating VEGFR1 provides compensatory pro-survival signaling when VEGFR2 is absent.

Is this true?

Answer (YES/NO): NO